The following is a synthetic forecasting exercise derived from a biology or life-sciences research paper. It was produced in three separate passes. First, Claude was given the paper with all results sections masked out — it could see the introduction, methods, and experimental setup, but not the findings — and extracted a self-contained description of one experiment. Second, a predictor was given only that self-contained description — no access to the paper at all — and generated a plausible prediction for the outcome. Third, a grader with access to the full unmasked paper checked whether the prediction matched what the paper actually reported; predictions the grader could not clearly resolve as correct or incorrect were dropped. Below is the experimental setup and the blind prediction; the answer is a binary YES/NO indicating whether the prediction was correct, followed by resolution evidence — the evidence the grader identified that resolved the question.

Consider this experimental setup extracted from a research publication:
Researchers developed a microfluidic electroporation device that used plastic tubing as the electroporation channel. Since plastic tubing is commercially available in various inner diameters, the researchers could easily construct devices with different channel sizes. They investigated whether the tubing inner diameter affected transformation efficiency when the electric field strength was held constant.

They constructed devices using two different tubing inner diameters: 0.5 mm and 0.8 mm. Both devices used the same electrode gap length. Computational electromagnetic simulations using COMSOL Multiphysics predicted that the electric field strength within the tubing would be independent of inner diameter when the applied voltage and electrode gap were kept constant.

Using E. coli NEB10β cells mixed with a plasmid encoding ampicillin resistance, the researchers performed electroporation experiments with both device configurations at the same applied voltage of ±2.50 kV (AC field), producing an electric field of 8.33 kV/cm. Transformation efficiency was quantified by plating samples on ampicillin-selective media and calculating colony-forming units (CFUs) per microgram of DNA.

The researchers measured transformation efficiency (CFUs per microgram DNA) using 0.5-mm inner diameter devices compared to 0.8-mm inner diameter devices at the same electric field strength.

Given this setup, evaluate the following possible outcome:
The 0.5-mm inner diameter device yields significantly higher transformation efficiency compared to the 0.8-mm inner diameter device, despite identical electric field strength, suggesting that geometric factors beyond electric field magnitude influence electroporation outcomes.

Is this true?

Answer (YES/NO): NO